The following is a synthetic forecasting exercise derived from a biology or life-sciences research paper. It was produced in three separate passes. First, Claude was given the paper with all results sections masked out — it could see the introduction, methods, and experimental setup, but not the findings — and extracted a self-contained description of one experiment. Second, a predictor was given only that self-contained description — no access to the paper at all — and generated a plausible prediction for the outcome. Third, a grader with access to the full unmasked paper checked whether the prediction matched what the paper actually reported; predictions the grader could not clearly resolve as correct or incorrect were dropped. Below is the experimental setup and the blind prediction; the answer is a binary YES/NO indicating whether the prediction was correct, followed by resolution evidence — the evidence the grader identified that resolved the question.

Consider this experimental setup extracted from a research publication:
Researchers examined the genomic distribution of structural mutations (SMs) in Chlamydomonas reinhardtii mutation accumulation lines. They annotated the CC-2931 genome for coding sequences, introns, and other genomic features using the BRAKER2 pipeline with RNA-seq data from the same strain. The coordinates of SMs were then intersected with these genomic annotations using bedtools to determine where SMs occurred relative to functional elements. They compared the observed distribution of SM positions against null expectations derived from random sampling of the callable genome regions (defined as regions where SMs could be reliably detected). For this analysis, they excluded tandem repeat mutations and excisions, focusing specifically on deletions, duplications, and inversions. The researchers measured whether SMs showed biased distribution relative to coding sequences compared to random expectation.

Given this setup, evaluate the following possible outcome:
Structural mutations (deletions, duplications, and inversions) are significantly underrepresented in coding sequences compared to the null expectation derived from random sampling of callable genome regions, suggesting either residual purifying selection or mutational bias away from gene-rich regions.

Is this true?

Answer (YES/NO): NO